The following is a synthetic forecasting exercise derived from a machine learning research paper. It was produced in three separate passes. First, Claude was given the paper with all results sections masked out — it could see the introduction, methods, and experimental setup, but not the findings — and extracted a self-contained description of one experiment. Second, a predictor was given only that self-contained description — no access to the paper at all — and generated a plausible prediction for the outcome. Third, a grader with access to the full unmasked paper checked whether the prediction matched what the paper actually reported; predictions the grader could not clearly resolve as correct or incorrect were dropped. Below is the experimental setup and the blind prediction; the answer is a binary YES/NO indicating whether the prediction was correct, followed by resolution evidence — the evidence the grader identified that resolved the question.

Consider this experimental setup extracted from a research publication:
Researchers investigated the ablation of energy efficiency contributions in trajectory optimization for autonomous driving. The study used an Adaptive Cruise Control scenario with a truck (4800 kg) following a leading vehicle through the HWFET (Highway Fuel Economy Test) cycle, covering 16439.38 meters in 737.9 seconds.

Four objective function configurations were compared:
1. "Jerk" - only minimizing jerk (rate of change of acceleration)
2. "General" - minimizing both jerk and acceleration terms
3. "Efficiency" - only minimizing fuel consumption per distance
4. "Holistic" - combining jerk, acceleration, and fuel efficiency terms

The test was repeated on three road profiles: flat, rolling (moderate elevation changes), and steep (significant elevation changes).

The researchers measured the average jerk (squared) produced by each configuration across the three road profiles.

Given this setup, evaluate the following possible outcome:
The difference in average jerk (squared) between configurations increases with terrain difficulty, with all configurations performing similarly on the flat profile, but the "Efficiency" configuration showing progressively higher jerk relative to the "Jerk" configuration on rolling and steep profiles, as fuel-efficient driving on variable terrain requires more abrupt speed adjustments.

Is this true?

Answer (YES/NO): NO